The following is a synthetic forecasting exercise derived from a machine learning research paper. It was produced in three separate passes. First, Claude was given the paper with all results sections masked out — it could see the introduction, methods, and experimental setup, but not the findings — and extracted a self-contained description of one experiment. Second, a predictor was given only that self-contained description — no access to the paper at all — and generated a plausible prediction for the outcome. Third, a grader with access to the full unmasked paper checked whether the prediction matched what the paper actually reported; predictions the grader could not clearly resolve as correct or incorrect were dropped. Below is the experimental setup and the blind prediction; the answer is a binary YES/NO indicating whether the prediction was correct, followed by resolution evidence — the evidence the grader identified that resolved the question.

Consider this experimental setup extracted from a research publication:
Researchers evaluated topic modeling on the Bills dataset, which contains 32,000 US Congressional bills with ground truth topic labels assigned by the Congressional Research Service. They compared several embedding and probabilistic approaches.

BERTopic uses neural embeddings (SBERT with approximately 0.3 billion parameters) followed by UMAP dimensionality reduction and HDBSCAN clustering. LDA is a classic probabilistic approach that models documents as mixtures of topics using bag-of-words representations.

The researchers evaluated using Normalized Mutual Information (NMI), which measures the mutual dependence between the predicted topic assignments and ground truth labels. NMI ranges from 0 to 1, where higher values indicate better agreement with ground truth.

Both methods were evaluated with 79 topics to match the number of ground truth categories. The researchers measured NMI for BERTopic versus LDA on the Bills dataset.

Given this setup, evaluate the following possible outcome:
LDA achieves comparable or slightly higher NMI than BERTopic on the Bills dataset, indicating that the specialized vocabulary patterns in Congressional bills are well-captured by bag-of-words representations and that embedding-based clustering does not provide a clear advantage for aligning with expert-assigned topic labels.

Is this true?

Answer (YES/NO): YES